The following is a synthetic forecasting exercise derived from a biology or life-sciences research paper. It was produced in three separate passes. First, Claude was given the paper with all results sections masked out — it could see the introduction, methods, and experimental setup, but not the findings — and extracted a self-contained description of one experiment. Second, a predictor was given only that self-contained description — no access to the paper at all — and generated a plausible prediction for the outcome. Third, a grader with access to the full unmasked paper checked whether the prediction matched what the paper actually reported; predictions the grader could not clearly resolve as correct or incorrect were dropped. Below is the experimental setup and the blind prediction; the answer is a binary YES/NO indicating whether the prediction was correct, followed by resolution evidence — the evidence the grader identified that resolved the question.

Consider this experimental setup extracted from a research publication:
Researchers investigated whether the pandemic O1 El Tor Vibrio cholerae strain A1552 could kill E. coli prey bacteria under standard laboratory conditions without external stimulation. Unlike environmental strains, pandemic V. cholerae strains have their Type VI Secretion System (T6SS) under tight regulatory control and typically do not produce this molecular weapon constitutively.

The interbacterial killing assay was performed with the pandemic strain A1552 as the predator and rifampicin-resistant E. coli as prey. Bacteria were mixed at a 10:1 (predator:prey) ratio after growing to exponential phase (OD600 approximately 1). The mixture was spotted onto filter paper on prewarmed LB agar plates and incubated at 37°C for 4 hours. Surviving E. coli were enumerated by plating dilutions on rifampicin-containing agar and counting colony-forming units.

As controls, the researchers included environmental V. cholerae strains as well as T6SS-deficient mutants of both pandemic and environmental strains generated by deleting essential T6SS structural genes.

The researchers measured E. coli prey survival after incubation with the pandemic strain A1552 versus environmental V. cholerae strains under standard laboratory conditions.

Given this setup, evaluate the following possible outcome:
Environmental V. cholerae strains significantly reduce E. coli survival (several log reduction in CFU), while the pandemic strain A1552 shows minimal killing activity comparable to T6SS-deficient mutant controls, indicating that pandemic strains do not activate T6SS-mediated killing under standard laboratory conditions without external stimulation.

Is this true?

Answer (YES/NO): YES